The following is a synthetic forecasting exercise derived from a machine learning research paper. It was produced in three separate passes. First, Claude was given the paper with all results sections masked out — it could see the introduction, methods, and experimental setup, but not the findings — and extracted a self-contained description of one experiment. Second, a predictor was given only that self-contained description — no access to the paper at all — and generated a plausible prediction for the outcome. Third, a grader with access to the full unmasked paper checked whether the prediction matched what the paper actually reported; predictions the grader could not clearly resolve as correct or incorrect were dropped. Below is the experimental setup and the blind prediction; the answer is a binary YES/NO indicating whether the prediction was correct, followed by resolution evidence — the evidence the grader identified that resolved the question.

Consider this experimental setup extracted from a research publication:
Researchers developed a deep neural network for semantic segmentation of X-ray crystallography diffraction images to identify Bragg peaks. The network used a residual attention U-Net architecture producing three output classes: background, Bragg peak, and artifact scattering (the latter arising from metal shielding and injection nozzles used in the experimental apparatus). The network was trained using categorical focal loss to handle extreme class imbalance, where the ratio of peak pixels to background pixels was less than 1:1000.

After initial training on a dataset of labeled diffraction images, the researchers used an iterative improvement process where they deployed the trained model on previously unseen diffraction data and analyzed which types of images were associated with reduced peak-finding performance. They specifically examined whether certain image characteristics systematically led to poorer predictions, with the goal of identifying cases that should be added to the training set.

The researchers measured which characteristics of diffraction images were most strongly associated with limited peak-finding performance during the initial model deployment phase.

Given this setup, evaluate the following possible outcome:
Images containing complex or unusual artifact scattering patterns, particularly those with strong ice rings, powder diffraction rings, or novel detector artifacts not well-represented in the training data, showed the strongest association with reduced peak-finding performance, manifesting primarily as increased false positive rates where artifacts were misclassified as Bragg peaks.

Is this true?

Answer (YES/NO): NO